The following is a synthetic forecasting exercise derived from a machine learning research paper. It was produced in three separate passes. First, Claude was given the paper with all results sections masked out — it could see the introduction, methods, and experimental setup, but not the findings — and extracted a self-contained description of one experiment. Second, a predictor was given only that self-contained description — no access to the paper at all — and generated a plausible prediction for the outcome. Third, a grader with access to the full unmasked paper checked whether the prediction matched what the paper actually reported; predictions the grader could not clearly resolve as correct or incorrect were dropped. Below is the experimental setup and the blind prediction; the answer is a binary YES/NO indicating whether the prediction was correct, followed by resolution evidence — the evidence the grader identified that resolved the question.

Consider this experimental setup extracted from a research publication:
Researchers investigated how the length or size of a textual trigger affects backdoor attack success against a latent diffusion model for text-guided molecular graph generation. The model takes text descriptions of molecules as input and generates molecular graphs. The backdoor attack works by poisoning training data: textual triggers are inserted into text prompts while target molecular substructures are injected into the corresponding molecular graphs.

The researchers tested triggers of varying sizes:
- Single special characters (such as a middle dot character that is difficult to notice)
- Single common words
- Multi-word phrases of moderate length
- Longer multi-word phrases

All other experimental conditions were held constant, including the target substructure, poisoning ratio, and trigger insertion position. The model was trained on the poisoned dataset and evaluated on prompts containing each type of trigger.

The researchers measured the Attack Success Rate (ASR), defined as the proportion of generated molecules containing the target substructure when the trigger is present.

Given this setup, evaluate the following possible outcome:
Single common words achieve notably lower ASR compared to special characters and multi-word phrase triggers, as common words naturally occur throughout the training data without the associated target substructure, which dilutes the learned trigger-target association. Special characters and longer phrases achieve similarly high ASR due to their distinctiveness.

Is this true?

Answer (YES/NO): NO